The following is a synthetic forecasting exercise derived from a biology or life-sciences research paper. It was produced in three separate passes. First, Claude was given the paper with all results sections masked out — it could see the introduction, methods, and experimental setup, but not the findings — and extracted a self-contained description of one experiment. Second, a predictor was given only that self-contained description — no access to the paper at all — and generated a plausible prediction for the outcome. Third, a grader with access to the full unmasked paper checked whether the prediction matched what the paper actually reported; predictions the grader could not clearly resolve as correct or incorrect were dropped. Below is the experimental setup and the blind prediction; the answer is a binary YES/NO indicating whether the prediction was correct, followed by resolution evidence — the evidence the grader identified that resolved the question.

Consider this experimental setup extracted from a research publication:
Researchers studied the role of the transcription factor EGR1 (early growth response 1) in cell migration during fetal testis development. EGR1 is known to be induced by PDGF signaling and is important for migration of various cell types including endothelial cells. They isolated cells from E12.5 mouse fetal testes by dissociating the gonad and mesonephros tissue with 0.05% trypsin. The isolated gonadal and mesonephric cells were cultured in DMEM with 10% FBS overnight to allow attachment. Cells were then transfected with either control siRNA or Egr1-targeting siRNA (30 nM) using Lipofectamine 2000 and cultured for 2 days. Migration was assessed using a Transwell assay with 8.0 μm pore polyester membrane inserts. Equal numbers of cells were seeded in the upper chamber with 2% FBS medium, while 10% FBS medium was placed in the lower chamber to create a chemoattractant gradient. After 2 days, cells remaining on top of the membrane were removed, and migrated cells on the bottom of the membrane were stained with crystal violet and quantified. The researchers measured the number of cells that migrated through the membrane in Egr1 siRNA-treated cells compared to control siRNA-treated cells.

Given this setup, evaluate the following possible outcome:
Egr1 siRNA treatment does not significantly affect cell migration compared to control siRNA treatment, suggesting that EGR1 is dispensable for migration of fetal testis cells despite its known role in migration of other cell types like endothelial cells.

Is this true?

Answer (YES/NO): NO